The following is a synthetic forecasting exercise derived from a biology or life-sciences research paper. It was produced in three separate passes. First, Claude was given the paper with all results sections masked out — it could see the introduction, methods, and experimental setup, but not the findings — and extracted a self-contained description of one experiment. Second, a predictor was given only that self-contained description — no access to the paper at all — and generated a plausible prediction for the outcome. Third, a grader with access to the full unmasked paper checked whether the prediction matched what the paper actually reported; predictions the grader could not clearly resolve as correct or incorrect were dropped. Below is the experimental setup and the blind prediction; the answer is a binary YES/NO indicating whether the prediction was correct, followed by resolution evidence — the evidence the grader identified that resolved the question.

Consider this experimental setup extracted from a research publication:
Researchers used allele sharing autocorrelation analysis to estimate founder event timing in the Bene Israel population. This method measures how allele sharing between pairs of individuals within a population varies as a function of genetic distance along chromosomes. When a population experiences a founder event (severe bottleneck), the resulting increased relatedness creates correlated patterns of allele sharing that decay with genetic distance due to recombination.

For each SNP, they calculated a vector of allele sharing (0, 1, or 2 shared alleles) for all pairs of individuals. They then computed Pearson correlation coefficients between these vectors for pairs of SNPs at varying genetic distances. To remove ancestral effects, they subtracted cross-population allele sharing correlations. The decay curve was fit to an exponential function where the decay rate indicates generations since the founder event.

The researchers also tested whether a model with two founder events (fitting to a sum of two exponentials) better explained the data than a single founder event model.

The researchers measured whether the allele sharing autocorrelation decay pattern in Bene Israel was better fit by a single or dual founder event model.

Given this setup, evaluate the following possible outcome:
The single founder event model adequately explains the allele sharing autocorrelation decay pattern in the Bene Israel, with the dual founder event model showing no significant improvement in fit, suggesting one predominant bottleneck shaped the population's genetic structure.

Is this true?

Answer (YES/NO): NO